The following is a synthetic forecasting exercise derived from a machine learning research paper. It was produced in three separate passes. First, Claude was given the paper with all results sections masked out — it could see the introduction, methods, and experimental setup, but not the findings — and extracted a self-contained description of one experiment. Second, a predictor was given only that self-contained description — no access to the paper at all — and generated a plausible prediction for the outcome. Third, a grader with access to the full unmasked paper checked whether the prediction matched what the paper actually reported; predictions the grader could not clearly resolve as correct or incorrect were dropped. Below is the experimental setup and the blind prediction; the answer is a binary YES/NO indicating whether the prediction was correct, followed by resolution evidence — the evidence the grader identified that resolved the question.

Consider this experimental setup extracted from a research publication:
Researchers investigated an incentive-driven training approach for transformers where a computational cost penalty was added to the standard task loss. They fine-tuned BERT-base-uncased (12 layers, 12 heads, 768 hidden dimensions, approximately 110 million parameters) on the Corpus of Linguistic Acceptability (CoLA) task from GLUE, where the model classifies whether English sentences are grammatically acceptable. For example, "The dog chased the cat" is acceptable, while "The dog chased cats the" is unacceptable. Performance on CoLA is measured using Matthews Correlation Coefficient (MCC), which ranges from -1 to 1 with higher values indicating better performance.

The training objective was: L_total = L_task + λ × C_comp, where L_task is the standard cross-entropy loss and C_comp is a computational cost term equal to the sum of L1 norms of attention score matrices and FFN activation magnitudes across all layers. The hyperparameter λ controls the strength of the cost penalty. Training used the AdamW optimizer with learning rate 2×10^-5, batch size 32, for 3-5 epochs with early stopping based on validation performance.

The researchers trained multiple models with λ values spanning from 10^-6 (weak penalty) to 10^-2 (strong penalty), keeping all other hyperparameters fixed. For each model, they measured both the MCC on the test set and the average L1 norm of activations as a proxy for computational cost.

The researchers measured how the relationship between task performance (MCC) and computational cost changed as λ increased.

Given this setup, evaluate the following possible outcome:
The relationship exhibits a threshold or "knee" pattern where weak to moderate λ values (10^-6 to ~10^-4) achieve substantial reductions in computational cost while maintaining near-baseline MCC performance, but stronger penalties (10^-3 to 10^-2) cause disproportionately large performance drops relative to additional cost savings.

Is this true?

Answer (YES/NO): NO